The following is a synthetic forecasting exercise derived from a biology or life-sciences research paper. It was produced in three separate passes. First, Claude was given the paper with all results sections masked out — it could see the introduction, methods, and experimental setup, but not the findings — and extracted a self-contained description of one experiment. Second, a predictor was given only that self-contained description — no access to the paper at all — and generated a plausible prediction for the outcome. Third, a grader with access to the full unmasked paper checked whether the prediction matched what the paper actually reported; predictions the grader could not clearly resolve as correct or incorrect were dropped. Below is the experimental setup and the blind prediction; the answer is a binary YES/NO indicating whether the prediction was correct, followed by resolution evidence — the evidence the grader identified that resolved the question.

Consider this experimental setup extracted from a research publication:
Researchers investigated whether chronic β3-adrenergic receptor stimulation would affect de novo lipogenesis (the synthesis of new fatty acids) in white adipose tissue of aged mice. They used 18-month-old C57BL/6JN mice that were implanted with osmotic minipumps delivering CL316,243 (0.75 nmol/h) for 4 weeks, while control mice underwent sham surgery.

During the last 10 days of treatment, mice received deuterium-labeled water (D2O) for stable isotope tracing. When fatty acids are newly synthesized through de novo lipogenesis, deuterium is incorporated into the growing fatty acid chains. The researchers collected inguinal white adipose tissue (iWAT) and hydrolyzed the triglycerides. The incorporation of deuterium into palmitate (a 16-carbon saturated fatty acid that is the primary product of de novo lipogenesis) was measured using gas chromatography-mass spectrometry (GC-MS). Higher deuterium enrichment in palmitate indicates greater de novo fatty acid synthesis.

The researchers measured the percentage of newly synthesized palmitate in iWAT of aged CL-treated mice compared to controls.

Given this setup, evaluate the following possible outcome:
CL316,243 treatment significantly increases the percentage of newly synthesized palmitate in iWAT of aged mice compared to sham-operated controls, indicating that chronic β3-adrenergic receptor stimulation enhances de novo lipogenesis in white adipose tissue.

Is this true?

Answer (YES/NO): YES